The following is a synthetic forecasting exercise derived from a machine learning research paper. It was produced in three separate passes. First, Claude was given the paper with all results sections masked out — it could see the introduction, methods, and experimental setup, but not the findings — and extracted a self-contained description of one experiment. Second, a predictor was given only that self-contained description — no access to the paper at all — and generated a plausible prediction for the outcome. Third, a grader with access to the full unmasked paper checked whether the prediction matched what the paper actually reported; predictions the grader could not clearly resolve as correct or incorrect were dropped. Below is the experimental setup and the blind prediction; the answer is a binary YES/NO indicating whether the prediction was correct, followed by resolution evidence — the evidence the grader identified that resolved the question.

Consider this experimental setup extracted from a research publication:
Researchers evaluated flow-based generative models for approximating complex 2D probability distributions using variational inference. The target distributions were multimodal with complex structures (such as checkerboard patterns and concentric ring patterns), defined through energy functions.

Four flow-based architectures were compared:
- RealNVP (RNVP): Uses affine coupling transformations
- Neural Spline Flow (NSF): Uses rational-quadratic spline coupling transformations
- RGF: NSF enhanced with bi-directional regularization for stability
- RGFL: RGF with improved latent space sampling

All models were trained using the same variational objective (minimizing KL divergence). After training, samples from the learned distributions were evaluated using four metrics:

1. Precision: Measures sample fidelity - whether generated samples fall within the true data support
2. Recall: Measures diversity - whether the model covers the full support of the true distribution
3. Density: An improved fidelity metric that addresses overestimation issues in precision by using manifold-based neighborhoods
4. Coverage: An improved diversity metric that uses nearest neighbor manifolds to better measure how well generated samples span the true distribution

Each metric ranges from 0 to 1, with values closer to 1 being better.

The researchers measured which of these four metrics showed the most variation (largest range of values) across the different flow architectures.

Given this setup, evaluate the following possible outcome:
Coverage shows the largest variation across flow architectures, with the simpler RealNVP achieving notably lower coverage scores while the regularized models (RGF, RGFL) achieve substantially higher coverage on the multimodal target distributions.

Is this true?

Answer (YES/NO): NO